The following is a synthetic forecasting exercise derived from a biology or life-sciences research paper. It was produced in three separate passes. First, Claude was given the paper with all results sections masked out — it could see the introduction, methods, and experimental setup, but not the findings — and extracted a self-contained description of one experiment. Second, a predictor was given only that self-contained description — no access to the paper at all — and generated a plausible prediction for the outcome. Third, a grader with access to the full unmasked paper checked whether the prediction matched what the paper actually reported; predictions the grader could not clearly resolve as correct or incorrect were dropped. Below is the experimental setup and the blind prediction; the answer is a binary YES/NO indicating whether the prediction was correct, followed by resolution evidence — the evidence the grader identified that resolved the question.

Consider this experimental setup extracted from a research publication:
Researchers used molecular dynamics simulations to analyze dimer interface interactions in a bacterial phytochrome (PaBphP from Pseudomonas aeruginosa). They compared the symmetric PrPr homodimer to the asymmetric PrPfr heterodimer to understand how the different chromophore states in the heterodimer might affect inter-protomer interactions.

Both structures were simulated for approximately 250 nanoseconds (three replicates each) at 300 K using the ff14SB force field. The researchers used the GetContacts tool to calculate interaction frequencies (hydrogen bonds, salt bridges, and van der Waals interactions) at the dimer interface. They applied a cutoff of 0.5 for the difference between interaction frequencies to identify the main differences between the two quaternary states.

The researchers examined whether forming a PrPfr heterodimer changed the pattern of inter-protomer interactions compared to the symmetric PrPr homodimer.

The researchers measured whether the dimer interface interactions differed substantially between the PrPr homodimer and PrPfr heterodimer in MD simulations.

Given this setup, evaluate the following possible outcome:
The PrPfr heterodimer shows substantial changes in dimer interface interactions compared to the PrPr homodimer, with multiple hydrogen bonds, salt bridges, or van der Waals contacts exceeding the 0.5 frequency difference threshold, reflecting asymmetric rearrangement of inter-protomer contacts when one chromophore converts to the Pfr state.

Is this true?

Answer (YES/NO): NO